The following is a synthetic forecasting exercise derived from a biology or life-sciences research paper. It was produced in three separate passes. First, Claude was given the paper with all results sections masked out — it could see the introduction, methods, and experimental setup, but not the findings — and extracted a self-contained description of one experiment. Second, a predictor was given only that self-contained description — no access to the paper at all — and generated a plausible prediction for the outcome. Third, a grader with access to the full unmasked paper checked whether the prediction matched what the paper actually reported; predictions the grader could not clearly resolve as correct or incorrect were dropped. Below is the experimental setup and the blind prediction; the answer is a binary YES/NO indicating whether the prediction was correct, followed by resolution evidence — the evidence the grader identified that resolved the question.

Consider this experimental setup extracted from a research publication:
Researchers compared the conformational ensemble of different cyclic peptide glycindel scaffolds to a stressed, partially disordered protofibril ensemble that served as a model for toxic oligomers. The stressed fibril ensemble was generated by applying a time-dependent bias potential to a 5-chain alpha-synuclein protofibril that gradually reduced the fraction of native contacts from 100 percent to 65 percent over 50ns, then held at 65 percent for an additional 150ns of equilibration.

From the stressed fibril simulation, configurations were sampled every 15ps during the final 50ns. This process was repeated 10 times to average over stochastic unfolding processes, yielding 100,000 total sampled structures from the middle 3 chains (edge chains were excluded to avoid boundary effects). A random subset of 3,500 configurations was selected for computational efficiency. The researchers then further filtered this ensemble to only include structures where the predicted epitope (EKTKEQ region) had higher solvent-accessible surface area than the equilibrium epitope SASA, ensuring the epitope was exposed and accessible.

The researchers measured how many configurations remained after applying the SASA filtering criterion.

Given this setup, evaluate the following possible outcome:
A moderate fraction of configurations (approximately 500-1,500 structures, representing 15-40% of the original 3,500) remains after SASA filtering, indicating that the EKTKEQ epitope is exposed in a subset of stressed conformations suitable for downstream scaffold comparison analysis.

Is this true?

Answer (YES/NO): NO